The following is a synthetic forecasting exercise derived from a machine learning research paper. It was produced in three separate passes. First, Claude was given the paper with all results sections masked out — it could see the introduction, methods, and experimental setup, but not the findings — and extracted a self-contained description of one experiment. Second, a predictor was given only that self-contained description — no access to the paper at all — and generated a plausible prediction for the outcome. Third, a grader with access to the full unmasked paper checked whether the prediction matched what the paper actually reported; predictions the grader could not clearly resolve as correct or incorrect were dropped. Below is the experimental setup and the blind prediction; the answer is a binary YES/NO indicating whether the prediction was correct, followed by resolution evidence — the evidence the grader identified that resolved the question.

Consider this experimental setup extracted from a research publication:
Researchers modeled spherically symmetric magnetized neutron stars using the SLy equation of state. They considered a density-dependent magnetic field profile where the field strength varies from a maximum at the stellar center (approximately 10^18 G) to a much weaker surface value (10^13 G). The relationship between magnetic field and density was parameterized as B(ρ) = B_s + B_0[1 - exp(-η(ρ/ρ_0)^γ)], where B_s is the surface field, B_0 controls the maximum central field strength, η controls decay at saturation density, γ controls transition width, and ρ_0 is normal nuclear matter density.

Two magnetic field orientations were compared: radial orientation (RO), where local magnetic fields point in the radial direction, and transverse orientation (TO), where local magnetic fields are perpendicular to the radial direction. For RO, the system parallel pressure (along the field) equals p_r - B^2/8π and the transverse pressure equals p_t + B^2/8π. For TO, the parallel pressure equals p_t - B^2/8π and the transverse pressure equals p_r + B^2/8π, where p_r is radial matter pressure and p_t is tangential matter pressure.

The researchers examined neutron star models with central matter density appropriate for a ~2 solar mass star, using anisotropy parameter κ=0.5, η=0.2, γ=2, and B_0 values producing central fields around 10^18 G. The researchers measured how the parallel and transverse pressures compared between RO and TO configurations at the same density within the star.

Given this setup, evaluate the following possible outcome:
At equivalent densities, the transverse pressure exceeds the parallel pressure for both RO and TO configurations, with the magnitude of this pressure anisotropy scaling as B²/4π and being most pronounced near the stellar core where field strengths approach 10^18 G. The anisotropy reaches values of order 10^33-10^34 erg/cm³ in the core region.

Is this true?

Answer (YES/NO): NO